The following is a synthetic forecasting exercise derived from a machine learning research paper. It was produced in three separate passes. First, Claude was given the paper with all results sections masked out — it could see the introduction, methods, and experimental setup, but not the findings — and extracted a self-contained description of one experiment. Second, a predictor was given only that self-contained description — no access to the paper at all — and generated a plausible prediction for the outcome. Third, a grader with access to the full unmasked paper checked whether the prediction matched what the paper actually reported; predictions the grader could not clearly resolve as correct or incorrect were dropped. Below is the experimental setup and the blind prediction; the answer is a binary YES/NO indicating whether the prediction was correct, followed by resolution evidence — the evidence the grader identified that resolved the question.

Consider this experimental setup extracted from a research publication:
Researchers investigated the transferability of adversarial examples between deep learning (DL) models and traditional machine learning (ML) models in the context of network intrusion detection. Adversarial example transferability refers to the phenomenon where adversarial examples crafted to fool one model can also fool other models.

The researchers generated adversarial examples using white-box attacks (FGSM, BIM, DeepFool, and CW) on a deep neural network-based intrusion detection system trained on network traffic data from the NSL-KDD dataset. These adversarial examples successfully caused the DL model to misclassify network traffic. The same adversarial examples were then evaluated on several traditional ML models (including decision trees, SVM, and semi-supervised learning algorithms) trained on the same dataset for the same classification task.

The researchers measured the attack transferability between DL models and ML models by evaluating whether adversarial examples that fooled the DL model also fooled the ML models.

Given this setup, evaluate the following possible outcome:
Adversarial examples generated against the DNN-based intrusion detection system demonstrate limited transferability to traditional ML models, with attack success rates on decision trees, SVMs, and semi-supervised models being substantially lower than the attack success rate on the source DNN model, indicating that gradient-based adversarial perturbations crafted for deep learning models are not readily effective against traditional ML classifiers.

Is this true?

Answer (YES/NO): YES